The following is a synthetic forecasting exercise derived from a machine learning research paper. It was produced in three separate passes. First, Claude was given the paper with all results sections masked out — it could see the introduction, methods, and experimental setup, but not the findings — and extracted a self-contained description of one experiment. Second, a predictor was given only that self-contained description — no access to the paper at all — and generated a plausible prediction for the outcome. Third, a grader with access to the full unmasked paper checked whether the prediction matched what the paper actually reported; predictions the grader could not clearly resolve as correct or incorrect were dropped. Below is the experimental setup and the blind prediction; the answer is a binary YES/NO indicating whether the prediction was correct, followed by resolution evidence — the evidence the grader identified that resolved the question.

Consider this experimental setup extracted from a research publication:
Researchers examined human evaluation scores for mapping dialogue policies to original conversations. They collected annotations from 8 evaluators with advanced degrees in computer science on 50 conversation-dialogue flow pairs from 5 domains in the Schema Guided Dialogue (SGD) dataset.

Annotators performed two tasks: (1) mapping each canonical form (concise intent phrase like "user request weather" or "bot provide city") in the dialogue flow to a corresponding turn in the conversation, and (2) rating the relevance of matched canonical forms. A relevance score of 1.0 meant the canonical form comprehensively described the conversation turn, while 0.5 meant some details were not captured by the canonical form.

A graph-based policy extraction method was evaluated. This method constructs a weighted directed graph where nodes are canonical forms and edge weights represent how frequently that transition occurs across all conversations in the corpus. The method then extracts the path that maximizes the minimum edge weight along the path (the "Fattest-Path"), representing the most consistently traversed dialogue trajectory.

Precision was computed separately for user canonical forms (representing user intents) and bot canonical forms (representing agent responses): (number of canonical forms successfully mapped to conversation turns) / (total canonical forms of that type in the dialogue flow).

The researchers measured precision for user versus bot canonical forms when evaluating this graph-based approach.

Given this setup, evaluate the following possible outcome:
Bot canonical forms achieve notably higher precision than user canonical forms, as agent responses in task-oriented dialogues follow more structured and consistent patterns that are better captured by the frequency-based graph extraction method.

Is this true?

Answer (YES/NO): NO